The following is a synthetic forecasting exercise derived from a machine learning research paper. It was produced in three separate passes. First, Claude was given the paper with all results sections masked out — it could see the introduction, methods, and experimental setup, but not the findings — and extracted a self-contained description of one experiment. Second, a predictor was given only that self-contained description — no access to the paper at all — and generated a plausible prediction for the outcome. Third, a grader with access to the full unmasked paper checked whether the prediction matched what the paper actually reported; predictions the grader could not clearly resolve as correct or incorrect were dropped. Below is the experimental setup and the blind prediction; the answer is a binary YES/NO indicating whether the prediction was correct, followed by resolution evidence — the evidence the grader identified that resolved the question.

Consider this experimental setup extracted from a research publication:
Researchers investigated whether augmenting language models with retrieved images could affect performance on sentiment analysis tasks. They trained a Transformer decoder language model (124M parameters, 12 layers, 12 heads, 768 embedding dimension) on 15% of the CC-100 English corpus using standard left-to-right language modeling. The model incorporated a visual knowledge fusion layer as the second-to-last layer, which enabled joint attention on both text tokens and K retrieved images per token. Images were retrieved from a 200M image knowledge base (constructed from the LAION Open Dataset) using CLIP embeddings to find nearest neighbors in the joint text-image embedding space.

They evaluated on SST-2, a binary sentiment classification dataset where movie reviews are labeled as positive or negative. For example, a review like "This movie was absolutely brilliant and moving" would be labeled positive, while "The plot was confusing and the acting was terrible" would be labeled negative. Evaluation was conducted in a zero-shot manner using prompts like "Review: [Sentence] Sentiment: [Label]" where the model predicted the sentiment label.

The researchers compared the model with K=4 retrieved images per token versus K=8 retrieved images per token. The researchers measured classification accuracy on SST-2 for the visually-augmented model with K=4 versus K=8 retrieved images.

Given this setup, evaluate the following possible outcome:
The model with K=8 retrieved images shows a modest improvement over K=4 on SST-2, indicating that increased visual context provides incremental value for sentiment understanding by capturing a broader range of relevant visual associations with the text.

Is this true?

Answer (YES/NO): NO